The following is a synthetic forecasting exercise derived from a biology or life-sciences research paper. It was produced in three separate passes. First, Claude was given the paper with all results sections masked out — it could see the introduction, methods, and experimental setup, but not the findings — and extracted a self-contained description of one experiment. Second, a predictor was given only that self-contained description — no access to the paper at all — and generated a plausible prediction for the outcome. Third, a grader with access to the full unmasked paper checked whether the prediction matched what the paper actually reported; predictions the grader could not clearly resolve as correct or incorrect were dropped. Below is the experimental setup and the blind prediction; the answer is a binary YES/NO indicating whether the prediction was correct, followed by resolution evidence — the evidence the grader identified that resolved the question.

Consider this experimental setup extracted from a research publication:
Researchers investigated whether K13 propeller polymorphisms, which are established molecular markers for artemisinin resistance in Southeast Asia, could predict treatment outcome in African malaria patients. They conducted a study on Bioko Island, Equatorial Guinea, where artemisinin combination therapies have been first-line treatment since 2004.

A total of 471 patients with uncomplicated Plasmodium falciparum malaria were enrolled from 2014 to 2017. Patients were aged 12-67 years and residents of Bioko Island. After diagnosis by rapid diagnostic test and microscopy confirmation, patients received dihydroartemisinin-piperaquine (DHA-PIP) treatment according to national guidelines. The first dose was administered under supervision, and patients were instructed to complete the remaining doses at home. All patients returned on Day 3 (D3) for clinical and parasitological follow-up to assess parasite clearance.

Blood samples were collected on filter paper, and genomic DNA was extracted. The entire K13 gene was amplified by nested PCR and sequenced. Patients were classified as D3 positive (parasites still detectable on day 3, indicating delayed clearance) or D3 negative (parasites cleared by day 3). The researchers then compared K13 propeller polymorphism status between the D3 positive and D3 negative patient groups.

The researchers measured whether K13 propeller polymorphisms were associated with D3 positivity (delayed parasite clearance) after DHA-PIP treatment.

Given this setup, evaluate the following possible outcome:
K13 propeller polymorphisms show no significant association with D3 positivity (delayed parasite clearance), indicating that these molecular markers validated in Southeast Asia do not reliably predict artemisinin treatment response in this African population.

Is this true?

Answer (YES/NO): YES